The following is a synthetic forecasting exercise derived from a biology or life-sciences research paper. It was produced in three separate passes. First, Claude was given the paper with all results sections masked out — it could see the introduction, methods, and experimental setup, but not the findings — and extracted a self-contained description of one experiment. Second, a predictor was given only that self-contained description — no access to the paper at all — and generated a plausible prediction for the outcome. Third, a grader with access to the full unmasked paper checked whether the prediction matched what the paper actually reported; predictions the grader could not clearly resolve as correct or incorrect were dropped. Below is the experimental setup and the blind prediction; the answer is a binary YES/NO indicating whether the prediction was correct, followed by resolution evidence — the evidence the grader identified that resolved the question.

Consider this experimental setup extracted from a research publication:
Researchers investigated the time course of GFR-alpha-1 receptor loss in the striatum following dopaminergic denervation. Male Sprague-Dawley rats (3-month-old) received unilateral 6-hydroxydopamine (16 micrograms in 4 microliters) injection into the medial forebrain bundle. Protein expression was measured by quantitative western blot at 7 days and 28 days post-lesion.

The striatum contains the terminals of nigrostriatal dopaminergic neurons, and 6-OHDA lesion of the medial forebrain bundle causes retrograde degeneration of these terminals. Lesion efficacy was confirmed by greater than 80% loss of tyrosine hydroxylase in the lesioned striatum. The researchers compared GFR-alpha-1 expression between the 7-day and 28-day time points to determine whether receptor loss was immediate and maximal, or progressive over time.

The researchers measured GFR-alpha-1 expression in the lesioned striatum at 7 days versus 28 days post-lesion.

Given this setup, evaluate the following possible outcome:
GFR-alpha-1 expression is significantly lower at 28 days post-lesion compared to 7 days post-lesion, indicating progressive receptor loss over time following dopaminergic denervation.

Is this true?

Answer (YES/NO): YES